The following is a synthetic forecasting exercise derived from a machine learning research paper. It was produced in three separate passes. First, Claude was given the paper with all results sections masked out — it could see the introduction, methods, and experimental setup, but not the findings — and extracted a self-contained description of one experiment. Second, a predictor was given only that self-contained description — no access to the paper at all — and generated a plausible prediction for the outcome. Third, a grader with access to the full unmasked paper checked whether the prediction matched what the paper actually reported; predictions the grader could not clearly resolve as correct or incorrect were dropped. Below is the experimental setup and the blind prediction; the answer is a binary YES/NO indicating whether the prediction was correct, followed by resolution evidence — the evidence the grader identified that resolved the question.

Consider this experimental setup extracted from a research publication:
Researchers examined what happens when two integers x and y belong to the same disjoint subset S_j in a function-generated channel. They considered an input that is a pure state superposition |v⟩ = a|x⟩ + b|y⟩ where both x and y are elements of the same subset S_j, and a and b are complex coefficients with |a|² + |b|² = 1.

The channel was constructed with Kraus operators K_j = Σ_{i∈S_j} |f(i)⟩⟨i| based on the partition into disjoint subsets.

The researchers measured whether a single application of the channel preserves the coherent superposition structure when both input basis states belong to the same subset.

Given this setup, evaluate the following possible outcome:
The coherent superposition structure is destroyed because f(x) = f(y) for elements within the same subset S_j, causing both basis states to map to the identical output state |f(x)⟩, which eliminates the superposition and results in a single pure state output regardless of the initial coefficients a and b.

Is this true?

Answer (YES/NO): NO